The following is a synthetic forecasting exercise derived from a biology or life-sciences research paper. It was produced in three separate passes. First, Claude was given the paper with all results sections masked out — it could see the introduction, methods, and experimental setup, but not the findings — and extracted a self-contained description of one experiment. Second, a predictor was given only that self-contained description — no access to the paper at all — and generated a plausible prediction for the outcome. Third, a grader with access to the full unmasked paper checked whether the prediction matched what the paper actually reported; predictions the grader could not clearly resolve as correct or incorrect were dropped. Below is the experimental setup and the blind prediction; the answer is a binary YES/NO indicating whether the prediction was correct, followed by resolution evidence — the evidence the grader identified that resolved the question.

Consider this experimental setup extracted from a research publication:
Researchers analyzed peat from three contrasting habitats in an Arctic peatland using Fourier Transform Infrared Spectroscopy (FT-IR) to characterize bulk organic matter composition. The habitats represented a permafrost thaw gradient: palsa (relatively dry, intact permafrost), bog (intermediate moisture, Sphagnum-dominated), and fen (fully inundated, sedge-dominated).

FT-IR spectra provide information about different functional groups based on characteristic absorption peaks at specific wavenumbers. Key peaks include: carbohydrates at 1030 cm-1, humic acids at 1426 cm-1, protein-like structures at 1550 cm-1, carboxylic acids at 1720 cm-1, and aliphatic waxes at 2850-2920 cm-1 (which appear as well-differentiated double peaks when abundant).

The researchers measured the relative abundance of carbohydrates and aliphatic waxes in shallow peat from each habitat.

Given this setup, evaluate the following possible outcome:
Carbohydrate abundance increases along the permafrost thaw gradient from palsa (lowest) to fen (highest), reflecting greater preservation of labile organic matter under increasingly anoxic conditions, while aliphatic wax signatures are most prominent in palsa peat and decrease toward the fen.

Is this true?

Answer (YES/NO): NO